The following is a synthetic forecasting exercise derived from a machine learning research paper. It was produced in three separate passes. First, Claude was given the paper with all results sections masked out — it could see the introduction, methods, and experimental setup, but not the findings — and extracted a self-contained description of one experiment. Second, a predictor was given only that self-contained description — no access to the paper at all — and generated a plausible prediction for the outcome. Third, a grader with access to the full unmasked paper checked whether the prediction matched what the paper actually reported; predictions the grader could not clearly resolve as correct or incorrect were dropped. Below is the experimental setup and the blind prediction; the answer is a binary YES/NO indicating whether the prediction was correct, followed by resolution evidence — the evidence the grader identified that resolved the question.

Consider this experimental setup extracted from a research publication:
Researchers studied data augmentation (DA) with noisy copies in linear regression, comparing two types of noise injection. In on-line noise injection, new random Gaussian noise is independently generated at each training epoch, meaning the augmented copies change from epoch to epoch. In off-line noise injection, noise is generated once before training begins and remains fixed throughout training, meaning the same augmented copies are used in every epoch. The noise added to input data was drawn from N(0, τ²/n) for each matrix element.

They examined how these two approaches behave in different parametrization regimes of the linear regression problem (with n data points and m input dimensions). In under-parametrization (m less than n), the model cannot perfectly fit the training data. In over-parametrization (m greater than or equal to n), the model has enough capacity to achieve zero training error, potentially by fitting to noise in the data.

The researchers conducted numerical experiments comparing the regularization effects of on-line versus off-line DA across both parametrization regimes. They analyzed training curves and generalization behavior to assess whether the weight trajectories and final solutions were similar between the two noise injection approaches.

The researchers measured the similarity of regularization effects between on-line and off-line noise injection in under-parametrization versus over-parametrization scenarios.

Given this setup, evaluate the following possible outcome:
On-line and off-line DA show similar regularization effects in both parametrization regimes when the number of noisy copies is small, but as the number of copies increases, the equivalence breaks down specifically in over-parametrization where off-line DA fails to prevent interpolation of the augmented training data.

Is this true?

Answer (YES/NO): NO